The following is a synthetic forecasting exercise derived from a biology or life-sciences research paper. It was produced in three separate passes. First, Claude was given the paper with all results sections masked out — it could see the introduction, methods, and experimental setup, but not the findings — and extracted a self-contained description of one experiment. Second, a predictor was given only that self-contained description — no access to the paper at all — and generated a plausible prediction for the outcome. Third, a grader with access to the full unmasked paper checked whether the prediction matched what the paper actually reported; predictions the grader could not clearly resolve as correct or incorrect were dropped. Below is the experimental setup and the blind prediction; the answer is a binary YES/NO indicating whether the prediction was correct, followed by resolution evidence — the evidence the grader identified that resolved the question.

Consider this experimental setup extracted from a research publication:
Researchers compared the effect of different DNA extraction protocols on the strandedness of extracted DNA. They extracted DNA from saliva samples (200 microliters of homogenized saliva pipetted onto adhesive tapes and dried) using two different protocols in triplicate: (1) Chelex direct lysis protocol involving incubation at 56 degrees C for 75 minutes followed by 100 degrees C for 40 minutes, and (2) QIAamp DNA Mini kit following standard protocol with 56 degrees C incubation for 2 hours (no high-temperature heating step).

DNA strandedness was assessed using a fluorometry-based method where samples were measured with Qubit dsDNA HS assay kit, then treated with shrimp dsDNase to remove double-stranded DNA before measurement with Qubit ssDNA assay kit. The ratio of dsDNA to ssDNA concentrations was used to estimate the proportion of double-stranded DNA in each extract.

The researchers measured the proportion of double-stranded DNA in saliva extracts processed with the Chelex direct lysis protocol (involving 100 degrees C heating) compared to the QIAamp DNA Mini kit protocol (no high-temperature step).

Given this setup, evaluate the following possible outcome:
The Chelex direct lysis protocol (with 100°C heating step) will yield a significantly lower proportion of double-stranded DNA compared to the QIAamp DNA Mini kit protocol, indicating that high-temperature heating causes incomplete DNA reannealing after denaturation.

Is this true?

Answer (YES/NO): YES